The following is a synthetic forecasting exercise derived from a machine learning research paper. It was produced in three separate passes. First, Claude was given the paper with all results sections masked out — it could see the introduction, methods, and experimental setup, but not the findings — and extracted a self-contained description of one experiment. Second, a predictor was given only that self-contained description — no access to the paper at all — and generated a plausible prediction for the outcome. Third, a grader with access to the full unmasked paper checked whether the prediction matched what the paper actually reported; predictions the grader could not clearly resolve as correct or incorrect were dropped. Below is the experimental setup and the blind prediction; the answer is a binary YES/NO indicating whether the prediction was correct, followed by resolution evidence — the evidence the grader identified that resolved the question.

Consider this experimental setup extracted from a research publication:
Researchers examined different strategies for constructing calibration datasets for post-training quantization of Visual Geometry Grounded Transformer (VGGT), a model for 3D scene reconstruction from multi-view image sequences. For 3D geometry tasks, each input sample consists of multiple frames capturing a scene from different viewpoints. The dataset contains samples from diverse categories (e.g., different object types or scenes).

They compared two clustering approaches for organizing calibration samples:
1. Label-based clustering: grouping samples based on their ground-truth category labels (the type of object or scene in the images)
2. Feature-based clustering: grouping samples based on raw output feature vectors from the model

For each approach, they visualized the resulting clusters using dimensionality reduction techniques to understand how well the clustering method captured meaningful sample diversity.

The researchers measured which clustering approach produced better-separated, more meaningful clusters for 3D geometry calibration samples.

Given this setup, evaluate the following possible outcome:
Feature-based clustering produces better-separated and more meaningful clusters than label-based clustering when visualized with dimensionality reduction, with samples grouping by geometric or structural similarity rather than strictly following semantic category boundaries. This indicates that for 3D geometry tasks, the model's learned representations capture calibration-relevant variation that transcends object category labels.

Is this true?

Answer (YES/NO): NO